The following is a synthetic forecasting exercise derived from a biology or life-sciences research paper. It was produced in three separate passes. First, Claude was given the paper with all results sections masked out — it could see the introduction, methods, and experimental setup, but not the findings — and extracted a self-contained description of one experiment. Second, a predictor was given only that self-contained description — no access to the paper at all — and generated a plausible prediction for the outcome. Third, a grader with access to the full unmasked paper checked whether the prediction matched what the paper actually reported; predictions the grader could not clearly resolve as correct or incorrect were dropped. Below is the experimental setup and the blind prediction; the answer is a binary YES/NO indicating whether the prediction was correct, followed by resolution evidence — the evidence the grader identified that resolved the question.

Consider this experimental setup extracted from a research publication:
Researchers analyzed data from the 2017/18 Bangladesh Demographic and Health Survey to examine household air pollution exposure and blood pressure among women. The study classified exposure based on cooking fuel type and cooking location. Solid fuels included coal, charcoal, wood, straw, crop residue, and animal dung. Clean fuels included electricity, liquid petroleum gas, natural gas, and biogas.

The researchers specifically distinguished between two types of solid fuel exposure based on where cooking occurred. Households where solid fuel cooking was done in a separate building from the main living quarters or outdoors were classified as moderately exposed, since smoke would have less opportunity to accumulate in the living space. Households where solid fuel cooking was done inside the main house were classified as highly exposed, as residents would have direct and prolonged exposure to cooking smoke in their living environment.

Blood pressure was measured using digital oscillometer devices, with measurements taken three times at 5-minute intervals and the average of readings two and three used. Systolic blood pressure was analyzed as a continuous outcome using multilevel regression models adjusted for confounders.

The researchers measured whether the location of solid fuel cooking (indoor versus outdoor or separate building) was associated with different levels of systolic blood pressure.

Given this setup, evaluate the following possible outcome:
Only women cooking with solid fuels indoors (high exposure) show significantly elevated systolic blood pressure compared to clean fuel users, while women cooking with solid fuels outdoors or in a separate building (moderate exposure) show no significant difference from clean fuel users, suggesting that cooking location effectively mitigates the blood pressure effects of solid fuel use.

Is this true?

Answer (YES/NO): NO